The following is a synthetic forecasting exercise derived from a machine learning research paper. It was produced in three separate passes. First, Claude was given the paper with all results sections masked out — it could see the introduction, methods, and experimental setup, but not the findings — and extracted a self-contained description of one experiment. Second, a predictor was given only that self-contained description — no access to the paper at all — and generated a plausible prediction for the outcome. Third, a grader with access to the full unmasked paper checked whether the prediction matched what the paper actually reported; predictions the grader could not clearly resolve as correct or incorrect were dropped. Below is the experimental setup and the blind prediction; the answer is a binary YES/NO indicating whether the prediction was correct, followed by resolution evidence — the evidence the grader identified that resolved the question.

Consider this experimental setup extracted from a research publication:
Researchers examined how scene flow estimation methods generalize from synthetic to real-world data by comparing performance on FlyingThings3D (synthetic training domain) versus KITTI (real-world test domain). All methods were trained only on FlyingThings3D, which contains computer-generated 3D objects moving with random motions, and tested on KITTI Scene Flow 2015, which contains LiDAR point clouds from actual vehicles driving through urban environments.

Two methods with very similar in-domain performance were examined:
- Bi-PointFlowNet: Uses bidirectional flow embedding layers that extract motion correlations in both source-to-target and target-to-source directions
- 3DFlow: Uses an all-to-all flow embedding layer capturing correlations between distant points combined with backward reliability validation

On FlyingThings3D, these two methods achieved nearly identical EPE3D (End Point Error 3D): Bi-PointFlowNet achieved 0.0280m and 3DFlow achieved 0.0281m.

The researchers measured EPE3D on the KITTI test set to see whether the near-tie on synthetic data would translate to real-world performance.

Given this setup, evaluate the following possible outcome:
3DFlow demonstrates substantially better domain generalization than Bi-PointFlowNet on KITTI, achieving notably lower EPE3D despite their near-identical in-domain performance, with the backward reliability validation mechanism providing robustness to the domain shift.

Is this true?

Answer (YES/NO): NO